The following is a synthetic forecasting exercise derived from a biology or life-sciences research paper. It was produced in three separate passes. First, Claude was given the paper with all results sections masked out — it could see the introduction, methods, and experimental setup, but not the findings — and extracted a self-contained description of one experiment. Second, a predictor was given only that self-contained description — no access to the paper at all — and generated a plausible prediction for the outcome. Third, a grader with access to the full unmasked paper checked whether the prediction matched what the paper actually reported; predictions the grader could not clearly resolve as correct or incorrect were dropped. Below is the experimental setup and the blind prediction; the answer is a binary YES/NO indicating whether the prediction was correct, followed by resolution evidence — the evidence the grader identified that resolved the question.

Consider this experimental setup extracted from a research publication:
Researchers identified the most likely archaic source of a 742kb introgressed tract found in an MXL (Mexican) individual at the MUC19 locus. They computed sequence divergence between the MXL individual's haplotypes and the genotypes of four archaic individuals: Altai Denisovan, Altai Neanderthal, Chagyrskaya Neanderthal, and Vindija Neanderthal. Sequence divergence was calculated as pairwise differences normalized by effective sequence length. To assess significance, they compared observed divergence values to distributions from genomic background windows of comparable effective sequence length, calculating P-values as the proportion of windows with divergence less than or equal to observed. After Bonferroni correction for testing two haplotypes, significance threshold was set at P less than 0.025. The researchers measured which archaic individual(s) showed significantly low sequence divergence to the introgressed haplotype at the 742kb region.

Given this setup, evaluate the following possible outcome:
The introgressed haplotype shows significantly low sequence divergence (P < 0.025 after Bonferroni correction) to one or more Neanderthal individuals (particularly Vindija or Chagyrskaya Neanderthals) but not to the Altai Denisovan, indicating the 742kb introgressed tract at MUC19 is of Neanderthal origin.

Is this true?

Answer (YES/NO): NO